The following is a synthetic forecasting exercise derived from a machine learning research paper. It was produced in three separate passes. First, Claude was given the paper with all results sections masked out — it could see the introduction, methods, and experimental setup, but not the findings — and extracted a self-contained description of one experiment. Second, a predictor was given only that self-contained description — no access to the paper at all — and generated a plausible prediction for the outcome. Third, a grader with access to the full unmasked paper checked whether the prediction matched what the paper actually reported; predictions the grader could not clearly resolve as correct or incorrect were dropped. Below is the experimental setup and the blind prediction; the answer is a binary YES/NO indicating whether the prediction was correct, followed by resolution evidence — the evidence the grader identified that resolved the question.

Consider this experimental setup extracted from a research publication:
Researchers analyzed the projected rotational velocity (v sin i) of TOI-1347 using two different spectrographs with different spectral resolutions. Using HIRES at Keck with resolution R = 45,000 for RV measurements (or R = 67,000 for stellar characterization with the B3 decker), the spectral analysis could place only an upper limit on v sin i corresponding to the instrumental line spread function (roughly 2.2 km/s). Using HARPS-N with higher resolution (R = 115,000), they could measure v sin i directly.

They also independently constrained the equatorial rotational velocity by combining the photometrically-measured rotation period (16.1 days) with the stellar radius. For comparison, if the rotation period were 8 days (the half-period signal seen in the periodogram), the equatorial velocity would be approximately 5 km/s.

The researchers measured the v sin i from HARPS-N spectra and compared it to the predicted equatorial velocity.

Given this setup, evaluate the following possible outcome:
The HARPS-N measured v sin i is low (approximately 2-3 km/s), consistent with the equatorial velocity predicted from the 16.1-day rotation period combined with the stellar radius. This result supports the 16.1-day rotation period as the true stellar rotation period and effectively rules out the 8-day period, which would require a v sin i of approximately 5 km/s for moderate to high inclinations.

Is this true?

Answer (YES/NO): YES